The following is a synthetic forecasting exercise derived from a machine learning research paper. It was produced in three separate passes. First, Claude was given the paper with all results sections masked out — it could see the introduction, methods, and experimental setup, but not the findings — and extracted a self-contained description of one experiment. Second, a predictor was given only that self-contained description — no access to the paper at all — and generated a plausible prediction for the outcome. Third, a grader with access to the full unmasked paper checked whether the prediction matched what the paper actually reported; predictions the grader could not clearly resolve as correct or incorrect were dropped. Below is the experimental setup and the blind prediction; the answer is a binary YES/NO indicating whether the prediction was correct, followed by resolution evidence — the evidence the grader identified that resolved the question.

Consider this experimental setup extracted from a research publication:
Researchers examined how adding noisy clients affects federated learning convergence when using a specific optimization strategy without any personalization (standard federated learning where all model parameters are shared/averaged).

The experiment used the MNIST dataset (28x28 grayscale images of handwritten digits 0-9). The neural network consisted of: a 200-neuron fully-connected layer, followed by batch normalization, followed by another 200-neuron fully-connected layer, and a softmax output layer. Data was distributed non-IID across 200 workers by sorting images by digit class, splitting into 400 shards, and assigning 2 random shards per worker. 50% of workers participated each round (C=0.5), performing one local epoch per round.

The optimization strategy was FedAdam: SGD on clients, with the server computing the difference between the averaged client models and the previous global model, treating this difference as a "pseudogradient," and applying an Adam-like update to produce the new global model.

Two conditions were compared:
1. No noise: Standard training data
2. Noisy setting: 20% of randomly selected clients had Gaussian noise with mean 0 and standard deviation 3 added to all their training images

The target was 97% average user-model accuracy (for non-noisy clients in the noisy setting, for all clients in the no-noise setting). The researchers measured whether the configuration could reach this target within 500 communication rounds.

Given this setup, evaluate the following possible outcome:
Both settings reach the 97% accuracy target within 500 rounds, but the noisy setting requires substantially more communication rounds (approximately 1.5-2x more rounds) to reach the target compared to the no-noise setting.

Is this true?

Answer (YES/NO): NO